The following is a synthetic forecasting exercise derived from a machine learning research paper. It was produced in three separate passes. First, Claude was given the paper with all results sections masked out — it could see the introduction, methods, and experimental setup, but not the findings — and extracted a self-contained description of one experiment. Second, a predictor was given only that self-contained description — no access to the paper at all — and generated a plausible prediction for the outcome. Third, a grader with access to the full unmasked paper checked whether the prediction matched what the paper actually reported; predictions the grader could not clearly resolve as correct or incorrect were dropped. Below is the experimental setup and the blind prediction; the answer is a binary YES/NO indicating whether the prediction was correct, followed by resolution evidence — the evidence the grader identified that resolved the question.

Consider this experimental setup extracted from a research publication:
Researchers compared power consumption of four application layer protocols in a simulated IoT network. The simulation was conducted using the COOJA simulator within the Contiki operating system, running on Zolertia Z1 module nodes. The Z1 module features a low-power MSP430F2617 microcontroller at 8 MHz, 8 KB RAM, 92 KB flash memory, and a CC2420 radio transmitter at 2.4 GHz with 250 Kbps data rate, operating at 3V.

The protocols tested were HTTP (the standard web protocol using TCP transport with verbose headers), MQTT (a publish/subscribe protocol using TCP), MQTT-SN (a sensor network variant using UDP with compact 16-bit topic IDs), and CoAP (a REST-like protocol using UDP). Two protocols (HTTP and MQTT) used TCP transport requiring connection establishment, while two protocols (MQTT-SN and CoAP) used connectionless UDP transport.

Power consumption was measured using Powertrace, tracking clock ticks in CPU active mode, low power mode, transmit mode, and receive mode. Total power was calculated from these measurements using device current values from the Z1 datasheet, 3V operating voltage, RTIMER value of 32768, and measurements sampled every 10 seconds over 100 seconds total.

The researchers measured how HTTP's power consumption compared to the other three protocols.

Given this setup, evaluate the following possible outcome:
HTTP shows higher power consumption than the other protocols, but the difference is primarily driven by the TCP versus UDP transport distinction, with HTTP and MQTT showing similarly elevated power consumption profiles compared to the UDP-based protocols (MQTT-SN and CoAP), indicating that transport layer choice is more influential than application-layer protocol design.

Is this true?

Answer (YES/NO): NO